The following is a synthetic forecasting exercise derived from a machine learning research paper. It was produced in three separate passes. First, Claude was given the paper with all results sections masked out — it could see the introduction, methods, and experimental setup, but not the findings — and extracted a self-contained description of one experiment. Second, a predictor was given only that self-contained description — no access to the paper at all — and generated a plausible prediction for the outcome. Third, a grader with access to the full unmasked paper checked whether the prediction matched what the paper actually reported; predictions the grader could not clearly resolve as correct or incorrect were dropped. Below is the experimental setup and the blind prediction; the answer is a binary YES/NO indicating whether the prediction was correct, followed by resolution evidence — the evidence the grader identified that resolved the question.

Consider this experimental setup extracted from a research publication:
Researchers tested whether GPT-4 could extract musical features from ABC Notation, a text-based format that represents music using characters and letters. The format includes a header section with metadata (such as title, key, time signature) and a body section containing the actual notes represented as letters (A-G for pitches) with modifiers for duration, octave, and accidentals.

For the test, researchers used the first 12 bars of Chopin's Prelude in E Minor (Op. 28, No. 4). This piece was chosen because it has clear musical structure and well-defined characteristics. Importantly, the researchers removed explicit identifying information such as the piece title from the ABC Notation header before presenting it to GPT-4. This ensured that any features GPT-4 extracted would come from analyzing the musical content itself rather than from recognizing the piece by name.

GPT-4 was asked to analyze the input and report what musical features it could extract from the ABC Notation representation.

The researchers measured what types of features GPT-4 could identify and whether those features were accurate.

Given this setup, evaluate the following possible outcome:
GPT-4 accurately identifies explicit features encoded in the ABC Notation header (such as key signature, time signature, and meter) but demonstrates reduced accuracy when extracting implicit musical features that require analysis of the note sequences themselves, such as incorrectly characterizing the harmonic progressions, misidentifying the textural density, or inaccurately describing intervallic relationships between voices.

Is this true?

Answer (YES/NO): NO